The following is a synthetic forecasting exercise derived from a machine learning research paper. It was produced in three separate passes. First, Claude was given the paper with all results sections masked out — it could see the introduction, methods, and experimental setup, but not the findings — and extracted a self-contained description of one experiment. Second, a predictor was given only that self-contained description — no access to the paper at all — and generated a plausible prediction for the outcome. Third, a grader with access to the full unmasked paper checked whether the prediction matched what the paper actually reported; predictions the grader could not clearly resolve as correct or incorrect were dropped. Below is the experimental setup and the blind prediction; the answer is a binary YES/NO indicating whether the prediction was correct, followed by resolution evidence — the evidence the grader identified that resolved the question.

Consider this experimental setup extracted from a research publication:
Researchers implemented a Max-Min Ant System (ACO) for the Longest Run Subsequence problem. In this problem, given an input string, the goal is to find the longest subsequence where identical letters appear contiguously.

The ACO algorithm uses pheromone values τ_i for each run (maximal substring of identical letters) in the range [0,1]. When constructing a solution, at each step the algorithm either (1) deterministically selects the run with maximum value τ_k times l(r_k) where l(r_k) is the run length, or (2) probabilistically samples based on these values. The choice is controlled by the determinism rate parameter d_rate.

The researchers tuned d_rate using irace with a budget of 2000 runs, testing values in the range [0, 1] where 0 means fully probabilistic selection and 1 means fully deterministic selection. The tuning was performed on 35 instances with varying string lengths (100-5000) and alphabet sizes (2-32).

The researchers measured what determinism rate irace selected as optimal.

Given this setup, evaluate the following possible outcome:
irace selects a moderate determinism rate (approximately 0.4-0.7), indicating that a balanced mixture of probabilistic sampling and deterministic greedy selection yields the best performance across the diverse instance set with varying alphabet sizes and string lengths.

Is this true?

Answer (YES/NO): NO